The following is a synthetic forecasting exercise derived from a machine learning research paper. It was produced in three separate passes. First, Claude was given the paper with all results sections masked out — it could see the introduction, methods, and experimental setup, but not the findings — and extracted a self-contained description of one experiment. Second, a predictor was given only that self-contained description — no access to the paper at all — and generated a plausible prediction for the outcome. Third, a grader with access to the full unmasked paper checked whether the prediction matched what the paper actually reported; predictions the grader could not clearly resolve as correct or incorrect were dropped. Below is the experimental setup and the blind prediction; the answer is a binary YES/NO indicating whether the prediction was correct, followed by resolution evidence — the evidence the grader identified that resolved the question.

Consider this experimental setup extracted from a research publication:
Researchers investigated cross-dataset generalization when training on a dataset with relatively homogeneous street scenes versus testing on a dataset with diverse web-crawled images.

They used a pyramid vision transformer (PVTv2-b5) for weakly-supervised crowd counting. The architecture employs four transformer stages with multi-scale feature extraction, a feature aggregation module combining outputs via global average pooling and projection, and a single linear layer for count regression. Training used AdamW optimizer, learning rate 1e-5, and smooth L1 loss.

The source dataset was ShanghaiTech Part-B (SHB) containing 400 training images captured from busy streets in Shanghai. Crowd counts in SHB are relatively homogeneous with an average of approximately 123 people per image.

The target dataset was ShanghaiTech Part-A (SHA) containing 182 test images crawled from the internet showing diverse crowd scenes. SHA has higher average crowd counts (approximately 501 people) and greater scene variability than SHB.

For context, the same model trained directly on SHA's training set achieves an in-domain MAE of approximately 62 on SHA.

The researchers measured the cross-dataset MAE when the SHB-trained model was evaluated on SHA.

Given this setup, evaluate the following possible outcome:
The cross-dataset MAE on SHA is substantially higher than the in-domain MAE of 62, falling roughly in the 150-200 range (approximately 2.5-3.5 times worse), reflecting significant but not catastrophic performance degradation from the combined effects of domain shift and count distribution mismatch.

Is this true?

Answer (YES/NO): NO